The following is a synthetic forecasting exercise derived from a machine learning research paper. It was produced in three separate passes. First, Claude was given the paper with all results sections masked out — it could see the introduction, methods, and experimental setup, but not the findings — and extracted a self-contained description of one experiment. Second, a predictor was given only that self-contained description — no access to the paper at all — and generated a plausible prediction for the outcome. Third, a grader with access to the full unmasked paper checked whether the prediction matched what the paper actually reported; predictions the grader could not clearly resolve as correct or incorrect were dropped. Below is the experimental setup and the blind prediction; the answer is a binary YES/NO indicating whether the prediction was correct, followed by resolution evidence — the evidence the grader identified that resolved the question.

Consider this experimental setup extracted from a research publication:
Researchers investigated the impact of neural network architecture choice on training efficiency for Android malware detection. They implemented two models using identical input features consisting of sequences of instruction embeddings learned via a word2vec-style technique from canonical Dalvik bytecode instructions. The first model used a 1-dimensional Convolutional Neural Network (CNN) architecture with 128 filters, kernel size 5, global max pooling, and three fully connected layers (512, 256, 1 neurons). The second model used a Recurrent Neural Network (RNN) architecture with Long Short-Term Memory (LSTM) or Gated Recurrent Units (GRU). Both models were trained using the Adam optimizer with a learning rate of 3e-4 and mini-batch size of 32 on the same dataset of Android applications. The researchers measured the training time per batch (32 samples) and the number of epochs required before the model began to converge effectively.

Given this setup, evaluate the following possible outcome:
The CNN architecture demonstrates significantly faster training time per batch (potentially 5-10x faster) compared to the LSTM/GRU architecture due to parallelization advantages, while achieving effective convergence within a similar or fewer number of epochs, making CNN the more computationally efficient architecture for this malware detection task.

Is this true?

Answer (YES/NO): YES